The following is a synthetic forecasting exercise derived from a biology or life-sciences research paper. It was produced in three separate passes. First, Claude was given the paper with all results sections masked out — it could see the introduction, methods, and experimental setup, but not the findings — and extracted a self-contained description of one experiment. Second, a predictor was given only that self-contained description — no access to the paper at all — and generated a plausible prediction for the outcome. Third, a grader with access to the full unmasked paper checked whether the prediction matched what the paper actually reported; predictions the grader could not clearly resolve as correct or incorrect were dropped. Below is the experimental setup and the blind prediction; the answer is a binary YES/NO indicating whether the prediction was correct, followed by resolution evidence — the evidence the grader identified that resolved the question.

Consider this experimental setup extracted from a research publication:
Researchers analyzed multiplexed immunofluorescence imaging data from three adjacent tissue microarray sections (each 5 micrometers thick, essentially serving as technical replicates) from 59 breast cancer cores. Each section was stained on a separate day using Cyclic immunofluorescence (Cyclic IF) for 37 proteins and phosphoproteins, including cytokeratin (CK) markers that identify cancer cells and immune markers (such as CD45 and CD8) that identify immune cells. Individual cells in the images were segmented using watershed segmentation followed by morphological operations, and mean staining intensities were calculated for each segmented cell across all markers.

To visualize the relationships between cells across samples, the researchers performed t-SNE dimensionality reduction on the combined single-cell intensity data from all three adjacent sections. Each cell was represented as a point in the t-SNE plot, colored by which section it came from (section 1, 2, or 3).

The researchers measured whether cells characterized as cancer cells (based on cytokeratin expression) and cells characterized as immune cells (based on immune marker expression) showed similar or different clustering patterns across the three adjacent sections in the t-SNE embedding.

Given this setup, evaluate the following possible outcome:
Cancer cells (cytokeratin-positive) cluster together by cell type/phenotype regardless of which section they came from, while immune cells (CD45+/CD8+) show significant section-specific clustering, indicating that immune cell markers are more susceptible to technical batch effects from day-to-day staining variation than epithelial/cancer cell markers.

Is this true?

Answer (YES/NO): NO